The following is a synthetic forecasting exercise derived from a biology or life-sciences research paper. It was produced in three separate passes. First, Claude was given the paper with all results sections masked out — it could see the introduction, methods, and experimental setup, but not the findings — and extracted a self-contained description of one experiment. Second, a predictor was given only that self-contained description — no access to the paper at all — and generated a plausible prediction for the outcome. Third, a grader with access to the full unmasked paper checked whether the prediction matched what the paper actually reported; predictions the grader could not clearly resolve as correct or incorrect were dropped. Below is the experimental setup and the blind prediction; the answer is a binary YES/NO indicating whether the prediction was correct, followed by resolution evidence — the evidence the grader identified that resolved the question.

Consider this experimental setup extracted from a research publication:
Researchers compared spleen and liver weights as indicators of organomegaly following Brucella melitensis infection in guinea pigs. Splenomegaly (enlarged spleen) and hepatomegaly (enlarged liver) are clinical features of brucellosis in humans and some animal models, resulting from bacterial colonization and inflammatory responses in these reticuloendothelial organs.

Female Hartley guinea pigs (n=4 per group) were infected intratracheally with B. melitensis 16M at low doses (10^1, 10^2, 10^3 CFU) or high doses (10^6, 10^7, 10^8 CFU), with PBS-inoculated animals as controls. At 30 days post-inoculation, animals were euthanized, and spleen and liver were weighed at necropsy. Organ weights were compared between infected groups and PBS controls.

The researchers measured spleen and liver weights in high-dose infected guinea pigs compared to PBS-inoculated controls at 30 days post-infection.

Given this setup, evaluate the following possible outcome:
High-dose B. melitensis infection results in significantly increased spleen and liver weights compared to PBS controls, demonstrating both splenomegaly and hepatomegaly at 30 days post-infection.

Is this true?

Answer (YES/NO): NO